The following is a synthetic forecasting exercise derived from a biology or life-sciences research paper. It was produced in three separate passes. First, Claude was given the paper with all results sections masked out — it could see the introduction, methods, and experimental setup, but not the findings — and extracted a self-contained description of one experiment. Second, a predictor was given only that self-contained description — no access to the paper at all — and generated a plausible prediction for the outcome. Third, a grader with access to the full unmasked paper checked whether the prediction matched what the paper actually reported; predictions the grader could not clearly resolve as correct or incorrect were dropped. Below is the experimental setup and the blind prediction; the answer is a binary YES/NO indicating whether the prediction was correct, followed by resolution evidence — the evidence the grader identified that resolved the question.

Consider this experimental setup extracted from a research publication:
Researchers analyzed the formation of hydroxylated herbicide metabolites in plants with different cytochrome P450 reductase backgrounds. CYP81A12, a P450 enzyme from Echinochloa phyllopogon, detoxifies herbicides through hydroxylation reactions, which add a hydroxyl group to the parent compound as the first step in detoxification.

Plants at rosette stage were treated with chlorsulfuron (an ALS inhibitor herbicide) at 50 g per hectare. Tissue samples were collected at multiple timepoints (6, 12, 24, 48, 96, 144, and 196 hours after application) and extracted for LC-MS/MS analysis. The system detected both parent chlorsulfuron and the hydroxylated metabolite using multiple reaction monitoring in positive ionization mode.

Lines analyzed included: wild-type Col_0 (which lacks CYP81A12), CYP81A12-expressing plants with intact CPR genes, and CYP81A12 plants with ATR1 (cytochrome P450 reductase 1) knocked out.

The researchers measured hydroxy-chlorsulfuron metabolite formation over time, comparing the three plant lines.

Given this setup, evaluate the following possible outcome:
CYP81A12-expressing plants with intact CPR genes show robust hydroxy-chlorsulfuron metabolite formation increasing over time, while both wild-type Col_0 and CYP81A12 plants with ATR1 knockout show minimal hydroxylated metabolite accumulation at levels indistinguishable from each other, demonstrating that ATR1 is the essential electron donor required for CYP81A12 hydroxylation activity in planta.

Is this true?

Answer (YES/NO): YES